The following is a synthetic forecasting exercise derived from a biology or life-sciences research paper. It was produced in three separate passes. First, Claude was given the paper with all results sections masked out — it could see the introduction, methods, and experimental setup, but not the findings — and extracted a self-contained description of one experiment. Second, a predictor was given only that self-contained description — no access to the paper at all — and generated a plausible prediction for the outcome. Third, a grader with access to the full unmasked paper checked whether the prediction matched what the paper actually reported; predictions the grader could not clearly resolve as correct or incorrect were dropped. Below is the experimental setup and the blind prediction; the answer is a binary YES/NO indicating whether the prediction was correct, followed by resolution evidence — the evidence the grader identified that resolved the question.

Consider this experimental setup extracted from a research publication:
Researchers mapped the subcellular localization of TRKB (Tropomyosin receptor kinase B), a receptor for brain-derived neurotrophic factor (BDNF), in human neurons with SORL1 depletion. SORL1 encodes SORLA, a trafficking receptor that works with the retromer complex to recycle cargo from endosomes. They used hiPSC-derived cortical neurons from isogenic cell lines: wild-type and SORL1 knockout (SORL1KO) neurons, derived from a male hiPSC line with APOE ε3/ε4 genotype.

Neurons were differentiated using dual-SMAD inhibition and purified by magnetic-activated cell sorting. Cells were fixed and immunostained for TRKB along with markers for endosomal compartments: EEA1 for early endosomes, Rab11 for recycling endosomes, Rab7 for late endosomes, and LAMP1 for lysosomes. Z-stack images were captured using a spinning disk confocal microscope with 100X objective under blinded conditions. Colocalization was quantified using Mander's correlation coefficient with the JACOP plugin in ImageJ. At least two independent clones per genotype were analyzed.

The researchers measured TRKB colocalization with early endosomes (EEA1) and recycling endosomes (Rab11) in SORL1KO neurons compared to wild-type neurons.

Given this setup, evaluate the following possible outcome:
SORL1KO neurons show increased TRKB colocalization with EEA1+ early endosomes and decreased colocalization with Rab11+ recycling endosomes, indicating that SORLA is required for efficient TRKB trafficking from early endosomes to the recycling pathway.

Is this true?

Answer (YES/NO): NO